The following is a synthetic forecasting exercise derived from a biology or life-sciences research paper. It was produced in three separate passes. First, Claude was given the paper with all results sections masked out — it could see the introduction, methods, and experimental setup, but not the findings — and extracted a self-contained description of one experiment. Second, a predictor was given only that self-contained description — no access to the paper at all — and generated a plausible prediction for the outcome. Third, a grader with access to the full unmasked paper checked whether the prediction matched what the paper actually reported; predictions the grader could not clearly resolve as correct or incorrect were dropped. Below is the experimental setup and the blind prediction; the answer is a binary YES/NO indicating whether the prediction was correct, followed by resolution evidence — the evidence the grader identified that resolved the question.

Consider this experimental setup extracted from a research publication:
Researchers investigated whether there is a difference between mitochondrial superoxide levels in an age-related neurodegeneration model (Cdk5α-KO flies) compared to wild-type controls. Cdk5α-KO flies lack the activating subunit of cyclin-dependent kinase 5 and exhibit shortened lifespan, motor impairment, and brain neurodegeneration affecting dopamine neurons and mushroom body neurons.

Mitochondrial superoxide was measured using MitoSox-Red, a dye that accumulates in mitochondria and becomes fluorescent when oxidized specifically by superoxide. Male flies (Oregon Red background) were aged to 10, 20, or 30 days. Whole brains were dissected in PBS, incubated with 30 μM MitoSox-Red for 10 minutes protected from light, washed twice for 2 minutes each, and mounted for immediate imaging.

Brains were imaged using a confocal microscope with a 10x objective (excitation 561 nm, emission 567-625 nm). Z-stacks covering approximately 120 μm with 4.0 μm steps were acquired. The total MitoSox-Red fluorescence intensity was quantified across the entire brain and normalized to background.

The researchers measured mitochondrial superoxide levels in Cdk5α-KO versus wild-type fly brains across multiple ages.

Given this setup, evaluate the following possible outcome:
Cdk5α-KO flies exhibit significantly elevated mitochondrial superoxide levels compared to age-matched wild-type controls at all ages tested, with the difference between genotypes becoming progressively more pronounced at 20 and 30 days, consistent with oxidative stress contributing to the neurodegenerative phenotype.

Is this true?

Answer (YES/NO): NO